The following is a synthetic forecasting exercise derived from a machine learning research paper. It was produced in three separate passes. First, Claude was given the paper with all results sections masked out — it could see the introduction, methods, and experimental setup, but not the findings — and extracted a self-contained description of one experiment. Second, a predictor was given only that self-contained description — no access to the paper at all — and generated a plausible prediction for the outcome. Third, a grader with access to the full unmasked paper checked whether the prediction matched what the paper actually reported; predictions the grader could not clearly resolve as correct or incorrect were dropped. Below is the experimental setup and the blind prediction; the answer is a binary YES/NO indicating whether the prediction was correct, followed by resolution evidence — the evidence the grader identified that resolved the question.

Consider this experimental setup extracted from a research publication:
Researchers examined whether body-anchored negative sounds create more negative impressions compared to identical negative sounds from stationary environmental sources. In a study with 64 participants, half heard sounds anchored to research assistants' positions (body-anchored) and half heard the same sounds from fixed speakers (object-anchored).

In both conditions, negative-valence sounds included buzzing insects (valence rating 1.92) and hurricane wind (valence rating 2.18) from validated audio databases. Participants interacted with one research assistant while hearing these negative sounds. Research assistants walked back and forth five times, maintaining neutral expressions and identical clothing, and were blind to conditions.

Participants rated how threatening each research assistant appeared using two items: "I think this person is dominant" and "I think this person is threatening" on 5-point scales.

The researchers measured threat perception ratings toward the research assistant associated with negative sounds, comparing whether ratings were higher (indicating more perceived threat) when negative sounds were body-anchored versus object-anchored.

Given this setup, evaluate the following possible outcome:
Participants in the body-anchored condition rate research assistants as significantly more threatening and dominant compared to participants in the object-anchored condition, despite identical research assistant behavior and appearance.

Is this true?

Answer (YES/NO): NO